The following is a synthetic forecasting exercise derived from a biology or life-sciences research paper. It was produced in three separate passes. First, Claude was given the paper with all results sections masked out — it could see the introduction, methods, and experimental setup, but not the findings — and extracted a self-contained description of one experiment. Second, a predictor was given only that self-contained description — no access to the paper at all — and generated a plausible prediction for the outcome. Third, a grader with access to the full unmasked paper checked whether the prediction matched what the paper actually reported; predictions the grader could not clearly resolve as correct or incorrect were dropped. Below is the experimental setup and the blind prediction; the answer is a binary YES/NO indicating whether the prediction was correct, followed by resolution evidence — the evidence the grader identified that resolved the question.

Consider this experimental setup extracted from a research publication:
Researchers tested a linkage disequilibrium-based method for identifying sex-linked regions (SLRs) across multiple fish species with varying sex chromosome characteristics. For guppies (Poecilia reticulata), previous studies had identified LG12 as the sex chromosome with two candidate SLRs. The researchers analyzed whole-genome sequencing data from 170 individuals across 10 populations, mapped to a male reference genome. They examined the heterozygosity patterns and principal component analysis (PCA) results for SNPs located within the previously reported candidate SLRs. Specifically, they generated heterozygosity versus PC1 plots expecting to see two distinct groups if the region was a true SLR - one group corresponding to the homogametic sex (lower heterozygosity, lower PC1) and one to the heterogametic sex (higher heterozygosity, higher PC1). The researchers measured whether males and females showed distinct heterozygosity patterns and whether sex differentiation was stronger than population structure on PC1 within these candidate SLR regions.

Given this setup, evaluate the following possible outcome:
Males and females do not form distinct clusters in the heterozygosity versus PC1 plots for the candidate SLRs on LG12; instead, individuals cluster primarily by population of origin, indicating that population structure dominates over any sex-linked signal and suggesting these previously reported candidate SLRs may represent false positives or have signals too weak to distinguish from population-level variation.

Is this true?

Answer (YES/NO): YES